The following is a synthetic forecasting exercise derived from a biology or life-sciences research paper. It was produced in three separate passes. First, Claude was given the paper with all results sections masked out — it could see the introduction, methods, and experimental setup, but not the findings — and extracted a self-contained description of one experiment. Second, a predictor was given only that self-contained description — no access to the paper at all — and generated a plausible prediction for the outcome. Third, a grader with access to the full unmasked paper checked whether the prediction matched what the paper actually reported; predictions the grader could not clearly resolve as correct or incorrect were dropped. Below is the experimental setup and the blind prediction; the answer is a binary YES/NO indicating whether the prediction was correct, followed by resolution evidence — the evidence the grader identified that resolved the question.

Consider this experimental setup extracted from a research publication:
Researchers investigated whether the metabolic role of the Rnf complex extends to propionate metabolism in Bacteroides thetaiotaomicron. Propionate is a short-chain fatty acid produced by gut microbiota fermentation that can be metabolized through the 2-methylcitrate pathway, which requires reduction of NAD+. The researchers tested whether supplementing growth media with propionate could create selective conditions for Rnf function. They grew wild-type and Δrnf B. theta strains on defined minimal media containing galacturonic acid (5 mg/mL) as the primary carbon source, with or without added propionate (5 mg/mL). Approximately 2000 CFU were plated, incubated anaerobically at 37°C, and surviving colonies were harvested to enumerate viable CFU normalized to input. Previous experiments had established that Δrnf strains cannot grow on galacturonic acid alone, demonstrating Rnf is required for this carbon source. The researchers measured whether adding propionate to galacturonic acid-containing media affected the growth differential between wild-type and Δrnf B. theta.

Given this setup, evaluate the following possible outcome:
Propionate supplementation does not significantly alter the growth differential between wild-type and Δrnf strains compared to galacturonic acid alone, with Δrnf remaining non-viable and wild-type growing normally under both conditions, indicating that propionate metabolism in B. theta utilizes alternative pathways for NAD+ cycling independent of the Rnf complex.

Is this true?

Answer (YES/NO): NO